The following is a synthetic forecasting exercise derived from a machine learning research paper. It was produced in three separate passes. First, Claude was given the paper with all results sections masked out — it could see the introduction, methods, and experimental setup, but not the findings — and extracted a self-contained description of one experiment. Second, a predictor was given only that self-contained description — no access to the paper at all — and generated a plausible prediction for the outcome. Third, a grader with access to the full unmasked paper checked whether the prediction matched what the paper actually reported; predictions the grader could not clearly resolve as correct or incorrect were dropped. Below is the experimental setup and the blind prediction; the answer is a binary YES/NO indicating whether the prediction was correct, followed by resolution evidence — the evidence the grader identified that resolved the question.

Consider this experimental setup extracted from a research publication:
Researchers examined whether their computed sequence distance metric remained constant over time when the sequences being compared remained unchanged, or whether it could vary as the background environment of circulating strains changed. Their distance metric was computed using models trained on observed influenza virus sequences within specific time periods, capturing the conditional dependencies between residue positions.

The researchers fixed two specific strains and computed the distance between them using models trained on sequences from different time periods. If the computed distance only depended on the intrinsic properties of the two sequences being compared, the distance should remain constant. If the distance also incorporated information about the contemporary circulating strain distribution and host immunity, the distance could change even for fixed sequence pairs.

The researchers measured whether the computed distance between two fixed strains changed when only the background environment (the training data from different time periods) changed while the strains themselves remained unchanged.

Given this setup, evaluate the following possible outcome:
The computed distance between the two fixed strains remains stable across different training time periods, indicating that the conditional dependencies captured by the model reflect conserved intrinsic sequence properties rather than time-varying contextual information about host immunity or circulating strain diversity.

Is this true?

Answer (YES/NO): NO